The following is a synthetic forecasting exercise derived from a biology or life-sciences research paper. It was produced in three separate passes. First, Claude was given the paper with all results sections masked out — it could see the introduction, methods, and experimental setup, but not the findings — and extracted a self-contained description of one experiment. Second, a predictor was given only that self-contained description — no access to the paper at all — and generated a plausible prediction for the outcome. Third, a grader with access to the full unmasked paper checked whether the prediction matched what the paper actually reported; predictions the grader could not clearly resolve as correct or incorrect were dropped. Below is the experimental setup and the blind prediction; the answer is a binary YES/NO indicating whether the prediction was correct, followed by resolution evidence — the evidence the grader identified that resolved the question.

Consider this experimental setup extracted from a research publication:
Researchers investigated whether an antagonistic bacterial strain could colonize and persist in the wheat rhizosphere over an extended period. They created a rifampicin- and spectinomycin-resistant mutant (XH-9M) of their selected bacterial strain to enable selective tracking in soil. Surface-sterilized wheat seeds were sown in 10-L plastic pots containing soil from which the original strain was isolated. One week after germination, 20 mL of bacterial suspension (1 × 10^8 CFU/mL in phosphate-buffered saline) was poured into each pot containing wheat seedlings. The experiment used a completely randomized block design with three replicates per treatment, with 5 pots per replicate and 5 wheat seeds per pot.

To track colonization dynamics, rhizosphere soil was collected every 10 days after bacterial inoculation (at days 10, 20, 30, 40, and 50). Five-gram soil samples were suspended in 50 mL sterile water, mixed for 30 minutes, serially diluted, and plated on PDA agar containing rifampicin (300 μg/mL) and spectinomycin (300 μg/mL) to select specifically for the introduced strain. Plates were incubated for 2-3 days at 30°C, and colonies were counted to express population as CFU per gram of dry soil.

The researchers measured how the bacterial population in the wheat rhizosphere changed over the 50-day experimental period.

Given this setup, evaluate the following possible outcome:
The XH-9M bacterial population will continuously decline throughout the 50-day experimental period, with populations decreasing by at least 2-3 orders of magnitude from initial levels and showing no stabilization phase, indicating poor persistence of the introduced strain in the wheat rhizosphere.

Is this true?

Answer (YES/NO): NO